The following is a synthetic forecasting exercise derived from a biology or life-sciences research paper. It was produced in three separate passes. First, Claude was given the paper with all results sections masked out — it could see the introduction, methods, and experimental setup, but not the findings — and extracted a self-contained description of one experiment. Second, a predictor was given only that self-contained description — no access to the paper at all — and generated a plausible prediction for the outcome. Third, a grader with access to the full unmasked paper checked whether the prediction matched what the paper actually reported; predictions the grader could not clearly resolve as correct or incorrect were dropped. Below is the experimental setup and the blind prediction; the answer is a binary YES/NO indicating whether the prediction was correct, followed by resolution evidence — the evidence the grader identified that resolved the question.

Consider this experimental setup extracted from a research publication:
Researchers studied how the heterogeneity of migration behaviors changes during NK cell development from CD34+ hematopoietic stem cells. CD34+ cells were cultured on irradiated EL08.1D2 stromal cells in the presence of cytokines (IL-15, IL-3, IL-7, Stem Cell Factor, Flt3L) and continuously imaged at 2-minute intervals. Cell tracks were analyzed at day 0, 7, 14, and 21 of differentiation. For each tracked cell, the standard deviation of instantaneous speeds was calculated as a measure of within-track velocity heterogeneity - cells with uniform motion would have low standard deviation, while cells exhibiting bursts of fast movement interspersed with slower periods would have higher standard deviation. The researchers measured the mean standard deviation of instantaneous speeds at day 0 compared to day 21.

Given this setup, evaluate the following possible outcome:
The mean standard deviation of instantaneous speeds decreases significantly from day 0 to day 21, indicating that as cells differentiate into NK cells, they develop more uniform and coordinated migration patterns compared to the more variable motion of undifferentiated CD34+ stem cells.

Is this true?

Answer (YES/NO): NO